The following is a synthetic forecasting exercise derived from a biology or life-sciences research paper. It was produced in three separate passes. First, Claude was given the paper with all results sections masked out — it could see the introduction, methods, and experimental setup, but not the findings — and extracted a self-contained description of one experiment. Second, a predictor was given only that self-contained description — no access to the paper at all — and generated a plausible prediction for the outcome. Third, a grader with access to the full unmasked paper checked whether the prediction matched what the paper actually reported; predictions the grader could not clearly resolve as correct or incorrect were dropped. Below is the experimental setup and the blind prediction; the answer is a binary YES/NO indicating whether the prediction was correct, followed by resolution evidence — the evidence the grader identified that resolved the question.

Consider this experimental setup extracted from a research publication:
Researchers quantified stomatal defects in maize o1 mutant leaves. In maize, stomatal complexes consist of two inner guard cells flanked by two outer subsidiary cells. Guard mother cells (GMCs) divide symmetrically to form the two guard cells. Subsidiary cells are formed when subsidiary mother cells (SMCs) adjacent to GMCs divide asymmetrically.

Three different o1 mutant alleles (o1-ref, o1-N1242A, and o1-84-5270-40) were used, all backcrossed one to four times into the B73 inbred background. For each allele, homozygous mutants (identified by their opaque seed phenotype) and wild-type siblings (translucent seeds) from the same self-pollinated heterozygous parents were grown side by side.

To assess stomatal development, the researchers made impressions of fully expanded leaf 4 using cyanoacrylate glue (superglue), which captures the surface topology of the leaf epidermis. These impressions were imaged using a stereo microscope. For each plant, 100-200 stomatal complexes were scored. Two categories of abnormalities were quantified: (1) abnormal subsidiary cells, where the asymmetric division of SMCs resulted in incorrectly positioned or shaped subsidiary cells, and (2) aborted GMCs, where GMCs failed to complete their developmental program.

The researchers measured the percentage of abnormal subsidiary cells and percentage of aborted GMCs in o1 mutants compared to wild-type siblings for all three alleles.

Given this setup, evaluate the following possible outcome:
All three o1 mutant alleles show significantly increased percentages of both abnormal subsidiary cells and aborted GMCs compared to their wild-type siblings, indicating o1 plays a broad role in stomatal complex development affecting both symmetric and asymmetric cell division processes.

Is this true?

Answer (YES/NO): NO